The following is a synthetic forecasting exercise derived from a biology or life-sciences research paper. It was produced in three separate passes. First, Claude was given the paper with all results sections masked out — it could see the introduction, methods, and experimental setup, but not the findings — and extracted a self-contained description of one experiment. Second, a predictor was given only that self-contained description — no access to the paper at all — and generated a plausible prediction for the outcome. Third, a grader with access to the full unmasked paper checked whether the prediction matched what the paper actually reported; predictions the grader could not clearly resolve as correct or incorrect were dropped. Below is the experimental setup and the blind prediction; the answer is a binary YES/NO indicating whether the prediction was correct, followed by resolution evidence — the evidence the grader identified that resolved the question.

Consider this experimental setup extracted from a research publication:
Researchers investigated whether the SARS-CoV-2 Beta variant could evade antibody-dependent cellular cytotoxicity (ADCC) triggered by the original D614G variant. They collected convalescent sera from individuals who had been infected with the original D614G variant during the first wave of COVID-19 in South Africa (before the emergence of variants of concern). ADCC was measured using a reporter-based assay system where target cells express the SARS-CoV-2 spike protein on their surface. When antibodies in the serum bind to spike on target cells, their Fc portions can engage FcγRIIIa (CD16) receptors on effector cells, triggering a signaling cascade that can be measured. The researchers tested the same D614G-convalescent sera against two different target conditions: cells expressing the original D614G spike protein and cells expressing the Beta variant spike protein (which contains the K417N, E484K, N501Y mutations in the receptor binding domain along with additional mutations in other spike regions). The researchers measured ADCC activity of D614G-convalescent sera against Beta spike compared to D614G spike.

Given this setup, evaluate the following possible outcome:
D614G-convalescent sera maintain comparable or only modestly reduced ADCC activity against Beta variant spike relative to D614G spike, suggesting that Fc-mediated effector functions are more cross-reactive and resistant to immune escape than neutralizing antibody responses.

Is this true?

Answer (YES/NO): YES